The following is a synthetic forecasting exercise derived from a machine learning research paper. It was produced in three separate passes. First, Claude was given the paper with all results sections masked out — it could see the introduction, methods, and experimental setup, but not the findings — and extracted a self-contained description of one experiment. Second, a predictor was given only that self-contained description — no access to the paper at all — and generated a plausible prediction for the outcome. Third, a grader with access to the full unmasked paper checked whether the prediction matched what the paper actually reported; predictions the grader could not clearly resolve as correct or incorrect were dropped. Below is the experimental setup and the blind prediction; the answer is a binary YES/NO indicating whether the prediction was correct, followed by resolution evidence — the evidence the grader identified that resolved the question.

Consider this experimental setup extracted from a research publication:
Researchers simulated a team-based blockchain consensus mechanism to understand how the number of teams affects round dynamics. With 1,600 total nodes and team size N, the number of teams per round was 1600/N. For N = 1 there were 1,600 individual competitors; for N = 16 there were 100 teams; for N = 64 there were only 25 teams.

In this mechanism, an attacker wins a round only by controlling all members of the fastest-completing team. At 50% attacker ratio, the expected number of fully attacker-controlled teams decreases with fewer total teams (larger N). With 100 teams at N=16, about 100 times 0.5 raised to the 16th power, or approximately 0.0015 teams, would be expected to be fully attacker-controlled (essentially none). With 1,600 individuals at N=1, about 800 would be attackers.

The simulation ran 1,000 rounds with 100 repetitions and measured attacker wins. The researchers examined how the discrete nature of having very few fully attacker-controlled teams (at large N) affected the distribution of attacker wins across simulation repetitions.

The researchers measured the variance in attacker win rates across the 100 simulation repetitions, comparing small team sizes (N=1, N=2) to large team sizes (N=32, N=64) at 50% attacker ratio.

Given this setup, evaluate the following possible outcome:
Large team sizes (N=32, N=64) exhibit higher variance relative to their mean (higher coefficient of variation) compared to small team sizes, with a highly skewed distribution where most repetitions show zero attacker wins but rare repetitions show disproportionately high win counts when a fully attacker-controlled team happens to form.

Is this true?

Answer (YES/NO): NO